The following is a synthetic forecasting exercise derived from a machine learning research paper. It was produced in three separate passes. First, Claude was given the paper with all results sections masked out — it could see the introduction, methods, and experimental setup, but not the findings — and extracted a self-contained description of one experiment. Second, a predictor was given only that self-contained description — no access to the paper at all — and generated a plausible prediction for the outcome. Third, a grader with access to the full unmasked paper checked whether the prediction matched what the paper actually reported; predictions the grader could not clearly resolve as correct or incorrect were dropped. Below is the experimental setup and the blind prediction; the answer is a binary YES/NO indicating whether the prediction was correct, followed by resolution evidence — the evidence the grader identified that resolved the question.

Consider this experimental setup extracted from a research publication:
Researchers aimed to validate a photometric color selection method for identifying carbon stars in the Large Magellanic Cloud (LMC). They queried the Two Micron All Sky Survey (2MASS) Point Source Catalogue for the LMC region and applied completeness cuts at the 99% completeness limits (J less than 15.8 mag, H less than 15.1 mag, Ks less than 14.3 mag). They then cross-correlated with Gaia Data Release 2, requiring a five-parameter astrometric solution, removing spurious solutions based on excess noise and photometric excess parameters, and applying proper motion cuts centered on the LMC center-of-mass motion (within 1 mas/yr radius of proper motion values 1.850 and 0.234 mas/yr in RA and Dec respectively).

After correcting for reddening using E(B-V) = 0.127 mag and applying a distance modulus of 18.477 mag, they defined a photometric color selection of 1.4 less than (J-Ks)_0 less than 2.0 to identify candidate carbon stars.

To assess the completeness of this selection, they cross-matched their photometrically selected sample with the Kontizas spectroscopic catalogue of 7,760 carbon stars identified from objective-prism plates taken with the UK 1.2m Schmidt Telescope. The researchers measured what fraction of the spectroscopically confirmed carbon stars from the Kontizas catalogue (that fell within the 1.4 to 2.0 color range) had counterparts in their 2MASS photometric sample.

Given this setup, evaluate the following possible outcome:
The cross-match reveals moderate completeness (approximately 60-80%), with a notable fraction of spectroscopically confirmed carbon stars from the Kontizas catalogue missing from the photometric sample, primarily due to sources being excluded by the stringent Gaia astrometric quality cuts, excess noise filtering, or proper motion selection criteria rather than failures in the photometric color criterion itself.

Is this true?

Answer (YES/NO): NO